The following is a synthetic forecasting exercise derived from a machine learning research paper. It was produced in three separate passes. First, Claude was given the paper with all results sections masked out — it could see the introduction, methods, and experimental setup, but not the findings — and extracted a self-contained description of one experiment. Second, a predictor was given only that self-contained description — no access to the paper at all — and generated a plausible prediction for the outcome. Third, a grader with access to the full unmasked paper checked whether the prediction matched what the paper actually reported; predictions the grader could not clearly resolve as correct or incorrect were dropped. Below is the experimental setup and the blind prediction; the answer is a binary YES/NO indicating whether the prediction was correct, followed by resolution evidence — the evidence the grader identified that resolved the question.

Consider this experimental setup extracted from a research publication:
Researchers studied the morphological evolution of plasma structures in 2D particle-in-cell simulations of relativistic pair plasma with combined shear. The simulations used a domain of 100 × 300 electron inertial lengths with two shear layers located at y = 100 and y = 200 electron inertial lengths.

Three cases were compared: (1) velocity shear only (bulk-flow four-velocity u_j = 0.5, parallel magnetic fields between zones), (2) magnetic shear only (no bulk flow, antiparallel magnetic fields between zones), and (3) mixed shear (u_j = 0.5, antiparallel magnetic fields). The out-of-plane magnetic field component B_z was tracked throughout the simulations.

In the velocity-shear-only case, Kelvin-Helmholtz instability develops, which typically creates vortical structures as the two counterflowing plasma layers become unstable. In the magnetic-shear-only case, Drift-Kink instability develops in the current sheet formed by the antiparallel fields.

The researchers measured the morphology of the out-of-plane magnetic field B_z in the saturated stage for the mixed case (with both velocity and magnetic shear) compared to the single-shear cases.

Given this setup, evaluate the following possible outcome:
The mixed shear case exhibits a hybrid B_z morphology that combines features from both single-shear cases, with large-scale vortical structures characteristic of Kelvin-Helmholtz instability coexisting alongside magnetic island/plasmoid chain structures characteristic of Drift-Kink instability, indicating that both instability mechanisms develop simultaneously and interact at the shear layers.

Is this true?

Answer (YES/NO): NO